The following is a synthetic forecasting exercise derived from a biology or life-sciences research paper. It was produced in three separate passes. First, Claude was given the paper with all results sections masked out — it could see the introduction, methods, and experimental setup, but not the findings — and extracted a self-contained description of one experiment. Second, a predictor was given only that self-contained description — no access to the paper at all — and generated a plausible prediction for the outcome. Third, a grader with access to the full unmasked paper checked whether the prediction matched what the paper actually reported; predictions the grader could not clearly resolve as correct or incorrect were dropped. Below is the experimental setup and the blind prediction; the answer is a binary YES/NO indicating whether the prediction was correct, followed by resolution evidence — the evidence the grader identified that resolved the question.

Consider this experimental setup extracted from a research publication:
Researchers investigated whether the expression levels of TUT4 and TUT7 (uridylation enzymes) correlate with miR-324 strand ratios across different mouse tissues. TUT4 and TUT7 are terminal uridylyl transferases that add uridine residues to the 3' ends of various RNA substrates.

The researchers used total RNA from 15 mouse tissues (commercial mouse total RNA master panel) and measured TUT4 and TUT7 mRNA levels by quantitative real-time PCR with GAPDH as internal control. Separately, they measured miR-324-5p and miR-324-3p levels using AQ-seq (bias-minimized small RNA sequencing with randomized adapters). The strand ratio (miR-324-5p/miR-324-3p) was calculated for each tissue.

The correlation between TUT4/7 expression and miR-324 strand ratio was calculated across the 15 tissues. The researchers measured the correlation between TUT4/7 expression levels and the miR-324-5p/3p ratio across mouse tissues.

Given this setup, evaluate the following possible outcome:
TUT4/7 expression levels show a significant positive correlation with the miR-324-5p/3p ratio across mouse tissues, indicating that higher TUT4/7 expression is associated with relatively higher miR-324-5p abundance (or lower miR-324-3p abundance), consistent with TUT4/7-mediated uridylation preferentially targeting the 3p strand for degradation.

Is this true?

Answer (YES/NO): NO